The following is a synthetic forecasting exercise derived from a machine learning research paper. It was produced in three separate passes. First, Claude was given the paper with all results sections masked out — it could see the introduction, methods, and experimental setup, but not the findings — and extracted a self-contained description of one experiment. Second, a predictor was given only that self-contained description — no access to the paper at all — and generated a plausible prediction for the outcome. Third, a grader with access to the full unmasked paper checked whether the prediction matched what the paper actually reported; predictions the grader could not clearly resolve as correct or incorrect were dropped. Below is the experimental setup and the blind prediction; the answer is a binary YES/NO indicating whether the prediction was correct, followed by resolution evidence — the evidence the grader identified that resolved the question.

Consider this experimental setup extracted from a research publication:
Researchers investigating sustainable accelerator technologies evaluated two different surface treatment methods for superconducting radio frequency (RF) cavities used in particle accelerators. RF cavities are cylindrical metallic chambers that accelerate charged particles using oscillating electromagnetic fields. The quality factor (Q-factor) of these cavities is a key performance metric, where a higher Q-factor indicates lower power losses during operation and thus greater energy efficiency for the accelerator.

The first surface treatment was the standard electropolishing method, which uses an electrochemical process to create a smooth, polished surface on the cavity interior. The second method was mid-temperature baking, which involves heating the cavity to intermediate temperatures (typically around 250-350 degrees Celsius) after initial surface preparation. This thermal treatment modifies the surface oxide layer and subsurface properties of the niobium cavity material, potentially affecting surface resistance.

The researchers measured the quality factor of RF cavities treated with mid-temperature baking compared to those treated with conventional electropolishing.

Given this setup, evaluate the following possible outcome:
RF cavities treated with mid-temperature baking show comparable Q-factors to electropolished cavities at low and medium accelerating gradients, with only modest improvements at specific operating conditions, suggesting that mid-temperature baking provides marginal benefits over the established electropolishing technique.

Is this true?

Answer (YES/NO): NO